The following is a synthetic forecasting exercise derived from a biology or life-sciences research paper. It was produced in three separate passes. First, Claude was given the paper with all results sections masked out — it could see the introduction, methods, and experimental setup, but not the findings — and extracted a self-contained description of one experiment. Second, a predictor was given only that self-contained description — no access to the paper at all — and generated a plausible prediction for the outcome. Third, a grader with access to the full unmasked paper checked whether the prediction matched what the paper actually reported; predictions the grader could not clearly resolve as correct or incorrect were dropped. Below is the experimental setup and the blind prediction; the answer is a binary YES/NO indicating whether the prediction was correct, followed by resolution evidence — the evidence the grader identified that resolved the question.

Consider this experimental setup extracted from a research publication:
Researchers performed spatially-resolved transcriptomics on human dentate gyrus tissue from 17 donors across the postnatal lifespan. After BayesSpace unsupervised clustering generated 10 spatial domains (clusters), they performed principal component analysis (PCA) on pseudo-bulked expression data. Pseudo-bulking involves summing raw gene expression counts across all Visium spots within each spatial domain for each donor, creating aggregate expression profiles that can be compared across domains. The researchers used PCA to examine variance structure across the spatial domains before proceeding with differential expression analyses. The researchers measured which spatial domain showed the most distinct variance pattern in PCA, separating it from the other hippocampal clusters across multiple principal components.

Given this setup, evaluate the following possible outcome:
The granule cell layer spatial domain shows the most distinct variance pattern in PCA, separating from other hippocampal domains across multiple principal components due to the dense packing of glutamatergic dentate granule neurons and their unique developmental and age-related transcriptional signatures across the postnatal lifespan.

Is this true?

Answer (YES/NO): NO